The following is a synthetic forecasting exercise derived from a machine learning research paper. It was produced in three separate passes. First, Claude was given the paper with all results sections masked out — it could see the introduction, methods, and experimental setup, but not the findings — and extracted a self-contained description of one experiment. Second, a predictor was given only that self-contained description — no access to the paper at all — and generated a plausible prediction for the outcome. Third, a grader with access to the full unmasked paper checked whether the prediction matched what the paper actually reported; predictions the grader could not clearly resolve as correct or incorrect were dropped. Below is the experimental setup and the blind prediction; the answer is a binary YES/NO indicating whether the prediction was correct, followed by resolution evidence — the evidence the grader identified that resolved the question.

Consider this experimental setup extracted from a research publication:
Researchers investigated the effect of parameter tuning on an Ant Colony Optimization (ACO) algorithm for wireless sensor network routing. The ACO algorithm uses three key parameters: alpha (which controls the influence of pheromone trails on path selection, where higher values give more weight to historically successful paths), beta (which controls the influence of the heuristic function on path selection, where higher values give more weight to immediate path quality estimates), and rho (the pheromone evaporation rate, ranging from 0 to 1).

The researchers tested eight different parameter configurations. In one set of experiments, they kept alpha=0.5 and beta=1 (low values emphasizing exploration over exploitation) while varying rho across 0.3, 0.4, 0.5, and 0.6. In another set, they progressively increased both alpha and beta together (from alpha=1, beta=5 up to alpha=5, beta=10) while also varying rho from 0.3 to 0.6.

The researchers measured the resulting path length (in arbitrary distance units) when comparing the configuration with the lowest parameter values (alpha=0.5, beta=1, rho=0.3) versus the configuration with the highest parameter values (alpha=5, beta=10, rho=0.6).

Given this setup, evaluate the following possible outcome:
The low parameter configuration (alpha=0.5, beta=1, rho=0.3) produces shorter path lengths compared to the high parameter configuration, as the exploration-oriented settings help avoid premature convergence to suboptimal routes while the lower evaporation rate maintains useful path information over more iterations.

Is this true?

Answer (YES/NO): NO